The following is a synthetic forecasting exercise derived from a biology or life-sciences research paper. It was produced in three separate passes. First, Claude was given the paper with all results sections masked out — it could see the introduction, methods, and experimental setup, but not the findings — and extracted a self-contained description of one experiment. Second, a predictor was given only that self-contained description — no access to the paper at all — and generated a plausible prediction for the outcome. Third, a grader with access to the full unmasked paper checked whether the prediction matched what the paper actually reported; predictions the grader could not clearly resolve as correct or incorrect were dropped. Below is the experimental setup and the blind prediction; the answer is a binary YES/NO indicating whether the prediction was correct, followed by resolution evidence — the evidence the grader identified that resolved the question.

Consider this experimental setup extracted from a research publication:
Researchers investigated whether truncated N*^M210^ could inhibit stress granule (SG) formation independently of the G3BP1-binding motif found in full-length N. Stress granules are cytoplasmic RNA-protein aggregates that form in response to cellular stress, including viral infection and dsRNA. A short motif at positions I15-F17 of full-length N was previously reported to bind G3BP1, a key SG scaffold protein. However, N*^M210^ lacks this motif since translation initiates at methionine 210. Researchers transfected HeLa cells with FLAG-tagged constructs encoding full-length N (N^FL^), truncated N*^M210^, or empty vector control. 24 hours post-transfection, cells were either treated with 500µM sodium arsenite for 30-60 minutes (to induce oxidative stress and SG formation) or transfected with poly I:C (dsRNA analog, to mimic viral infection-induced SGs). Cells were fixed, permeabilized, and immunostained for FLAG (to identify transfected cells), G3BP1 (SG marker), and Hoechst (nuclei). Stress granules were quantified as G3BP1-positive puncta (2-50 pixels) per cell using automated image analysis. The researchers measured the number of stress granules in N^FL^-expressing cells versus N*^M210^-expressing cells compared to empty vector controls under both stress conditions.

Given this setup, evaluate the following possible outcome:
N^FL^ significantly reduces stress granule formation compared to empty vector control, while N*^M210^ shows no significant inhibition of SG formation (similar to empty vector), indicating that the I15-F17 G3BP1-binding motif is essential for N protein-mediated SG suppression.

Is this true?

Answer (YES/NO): NO